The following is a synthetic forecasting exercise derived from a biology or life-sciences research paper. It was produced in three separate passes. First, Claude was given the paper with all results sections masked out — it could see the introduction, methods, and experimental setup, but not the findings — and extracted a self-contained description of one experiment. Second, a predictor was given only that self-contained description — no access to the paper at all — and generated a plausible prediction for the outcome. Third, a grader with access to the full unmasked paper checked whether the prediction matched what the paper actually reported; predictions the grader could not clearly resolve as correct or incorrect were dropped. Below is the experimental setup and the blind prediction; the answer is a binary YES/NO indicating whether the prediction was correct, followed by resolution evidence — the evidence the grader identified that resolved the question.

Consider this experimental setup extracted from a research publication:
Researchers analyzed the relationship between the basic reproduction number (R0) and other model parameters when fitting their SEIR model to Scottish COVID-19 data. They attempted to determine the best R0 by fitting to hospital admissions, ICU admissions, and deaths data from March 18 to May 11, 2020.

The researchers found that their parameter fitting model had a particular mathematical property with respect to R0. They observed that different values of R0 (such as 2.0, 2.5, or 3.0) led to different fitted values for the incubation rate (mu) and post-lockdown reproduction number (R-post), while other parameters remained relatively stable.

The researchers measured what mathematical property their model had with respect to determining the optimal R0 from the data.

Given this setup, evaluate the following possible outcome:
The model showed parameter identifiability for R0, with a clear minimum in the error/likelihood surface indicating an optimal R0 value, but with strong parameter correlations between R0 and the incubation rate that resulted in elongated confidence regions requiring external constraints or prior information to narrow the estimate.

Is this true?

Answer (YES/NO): NO